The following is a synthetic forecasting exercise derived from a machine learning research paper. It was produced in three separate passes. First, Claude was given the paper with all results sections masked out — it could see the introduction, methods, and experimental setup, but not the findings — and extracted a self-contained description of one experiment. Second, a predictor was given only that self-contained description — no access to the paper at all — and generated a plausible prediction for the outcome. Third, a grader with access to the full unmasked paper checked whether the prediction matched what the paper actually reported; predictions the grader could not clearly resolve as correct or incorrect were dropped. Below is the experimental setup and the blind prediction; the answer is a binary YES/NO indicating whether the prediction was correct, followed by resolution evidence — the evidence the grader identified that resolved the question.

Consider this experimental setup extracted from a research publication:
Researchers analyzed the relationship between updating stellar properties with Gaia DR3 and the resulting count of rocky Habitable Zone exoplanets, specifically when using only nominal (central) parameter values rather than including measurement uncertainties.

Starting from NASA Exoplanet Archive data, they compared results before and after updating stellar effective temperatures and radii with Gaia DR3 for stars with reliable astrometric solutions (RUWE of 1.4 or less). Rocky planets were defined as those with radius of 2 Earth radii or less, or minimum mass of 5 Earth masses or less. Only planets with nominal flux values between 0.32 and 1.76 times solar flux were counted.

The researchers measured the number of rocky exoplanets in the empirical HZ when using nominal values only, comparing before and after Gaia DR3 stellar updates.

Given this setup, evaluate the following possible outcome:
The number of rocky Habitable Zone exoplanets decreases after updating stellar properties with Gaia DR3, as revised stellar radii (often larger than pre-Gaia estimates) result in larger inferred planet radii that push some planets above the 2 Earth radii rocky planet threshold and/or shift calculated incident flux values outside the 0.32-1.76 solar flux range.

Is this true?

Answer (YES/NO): NO